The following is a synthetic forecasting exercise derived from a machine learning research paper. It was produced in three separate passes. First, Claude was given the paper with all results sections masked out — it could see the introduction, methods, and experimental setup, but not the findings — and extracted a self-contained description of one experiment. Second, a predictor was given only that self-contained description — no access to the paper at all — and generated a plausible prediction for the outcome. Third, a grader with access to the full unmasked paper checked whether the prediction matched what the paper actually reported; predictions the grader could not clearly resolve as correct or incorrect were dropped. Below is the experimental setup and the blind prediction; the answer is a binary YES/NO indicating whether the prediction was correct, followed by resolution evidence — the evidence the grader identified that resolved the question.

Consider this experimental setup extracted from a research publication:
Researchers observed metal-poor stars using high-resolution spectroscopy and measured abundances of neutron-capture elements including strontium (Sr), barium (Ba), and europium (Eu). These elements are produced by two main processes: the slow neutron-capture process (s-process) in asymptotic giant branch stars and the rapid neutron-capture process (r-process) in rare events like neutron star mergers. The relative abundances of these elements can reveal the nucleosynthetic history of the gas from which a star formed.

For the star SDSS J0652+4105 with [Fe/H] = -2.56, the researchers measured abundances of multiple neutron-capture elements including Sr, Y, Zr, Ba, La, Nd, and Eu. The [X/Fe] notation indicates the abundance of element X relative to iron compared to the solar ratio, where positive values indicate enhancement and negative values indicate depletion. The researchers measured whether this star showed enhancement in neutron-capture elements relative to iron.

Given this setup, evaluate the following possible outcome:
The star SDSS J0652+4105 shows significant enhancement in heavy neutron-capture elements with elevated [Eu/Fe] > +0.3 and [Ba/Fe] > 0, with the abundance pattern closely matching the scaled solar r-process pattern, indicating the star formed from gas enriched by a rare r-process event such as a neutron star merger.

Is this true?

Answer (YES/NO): NO